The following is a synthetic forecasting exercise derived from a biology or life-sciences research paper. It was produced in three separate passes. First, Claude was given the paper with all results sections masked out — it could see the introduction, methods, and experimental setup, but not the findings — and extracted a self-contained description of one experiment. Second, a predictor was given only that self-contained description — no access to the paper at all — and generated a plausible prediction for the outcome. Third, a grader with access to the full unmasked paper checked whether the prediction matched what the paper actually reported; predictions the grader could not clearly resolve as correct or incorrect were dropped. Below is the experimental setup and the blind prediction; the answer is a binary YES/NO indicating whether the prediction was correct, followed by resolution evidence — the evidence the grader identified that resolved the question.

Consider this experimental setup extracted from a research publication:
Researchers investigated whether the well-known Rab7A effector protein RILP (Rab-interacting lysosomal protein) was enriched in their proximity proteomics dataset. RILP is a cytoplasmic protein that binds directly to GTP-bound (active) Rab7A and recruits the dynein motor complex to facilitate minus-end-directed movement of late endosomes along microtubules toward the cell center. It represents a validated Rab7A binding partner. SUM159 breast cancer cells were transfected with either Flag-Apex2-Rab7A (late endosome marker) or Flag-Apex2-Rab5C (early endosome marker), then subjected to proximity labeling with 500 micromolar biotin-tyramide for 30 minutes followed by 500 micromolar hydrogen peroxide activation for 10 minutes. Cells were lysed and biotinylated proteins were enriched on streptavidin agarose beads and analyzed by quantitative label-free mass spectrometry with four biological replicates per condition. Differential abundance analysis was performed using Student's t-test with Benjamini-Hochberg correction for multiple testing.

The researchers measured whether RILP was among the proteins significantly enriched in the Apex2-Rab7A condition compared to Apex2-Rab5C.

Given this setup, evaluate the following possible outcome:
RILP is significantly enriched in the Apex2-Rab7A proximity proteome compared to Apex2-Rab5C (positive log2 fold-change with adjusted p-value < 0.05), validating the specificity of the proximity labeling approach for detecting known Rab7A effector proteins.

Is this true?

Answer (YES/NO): NO